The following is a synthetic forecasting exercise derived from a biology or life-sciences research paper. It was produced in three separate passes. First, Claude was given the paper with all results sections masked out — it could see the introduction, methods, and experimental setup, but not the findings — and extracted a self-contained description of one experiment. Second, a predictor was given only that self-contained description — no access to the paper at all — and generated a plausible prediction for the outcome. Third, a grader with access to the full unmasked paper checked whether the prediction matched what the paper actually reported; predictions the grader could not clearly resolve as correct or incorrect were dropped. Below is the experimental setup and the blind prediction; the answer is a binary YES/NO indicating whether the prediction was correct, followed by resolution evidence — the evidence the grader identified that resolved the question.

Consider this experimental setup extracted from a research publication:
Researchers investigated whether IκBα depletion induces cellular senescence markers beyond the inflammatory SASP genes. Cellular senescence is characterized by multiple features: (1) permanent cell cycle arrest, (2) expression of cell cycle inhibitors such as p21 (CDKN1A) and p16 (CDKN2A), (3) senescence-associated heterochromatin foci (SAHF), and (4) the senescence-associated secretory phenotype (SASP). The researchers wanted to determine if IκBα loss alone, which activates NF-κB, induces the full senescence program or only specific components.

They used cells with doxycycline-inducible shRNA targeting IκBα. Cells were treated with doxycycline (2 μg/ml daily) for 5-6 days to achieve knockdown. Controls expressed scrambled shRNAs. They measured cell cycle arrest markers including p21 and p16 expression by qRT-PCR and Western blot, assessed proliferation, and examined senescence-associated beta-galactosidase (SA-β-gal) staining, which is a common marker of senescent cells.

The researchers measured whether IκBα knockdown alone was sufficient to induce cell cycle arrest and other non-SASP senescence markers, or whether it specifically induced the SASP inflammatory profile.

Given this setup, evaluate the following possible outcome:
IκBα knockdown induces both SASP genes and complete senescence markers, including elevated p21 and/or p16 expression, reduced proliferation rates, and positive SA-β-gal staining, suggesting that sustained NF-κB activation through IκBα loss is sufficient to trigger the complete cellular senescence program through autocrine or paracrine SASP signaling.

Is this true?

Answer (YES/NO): NO